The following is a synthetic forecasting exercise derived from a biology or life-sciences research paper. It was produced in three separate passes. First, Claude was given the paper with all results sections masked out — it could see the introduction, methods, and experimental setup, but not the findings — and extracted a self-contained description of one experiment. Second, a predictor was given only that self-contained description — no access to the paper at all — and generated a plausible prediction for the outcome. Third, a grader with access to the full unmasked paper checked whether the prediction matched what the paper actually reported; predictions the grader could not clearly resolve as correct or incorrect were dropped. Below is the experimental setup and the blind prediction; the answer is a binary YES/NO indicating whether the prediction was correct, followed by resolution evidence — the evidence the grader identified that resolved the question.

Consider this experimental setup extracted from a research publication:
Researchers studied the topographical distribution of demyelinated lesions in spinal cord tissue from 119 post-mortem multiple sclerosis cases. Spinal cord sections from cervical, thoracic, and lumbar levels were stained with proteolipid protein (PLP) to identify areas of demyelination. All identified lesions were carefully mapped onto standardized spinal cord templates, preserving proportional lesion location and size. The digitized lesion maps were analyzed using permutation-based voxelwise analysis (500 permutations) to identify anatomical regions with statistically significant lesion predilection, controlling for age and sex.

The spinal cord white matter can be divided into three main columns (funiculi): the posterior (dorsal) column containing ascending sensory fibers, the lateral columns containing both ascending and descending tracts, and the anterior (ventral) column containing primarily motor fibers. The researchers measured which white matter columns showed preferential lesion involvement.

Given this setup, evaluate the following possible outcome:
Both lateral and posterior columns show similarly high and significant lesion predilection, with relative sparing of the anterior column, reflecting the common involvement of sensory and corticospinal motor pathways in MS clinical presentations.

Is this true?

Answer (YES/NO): YES